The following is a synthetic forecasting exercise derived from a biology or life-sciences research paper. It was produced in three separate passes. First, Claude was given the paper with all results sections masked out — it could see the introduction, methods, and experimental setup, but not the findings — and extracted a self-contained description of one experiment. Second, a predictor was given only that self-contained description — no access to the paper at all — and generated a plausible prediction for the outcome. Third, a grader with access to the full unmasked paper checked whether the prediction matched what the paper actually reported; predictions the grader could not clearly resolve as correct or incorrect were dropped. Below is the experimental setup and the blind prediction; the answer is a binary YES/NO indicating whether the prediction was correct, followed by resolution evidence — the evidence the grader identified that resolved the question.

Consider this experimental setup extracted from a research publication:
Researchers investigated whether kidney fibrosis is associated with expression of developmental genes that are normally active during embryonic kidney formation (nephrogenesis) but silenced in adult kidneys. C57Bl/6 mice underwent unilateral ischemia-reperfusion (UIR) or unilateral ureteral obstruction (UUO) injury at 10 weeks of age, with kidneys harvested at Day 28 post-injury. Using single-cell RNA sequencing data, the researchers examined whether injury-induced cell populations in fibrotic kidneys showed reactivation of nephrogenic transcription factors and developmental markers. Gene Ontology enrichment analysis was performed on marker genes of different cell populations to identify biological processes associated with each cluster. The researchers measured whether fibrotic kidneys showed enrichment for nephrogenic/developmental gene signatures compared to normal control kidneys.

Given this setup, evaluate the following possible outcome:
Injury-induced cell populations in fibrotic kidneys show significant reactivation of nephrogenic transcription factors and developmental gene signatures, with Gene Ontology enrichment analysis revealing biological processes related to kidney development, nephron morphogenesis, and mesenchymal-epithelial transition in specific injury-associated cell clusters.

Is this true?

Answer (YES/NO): YES